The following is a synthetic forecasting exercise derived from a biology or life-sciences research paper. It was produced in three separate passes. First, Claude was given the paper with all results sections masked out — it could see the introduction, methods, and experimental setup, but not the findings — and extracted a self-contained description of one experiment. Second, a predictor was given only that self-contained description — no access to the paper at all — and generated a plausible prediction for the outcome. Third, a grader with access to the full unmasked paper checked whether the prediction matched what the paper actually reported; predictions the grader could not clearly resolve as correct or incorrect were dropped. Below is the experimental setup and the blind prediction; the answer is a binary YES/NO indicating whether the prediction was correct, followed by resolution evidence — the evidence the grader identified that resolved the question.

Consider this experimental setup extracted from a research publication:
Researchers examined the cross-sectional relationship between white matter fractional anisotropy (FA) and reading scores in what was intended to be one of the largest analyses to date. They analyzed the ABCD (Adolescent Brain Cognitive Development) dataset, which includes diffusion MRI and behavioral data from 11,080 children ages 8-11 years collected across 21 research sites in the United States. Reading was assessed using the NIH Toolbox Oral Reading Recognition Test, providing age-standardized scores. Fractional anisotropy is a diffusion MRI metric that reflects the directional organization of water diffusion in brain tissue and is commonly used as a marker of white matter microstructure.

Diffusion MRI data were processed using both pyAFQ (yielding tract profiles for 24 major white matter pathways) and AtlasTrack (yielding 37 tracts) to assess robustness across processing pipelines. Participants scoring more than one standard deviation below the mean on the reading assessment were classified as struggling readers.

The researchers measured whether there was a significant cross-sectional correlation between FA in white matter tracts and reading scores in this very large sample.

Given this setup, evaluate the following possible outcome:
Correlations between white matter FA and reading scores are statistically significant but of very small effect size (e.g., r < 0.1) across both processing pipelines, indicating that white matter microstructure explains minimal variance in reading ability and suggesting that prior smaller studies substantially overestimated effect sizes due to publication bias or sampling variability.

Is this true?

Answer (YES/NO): NO